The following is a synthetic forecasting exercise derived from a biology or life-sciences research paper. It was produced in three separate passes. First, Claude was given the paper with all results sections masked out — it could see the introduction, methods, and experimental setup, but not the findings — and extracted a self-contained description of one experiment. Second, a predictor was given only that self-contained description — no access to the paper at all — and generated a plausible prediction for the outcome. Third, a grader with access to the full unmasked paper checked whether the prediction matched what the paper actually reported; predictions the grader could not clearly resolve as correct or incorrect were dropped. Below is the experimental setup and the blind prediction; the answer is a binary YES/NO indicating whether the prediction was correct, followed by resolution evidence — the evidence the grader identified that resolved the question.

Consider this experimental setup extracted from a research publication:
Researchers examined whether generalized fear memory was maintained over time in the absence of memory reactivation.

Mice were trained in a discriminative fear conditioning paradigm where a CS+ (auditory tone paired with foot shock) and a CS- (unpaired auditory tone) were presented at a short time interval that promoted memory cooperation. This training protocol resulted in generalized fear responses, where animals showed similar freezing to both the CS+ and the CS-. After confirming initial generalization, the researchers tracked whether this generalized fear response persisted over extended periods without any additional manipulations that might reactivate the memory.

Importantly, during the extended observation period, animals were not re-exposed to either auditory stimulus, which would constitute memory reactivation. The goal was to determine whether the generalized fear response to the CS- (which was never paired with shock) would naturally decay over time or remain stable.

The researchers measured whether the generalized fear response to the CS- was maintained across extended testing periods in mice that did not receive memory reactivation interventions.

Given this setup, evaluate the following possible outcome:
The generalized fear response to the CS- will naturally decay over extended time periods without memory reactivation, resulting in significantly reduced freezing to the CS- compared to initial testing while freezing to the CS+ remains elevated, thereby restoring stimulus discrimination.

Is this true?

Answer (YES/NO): NO